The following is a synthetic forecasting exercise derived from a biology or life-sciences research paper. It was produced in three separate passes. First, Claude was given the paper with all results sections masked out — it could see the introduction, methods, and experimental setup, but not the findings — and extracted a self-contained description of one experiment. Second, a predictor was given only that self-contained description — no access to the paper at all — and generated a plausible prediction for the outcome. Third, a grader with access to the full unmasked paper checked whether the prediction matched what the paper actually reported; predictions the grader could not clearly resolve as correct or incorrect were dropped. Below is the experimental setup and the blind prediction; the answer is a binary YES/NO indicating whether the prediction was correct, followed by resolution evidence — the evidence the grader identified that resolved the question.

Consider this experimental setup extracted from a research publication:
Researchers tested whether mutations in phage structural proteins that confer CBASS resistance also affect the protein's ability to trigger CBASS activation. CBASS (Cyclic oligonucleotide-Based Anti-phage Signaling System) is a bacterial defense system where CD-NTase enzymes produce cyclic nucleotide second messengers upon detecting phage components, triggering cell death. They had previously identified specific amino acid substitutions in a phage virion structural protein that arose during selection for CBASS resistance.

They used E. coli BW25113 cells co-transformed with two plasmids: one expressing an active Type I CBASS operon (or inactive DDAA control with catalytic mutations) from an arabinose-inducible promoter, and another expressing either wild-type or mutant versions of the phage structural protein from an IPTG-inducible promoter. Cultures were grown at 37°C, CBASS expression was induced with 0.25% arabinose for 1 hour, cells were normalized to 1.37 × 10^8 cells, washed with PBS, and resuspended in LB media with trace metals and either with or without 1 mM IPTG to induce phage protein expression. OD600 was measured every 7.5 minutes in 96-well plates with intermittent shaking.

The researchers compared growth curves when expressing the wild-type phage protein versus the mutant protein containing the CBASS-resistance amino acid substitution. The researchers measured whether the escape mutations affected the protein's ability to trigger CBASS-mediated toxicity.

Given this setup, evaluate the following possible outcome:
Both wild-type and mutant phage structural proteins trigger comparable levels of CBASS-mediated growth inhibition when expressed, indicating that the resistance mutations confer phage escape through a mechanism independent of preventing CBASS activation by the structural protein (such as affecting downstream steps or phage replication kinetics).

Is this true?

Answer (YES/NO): NO